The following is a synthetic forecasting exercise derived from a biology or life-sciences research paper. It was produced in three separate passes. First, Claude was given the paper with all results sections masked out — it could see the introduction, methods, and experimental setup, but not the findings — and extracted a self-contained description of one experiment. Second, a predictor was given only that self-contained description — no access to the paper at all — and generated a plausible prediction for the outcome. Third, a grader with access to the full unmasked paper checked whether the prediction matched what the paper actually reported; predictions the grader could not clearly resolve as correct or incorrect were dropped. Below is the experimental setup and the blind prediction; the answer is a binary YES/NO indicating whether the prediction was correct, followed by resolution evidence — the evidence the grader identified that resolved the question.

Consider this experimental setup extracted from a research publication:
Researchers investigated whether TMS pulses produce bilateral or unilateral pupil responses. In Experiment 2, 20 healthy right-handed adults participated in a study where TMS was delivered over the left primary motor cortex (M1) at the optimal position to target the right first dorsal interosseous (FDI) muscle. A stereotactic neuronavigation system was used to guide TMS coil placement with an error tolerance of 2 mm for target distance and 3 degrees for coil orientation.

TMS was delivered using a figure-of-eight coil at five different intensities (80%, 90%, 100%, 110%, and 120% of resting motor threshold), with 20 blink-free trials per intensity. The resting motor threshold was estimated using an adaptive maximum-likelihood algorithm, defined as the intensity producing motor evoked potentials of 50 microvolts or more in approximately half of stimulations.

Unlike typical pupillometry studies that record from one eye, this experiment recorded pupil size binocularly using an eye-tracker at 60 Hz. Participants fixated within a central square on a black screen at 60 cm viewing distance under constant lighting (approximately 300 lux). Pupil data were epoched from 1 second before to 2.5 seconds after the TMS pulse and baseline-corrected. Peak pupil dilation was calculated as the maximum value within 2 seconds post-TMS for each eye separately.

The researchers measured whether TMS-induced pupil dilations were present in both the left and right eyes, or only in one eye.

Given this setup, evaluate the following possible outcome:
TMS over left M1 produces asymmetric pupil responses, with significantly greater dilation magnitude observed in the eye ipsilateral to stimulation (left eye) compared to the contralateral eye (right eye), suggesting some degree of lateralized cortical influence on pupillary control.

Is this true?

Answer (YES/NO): NO